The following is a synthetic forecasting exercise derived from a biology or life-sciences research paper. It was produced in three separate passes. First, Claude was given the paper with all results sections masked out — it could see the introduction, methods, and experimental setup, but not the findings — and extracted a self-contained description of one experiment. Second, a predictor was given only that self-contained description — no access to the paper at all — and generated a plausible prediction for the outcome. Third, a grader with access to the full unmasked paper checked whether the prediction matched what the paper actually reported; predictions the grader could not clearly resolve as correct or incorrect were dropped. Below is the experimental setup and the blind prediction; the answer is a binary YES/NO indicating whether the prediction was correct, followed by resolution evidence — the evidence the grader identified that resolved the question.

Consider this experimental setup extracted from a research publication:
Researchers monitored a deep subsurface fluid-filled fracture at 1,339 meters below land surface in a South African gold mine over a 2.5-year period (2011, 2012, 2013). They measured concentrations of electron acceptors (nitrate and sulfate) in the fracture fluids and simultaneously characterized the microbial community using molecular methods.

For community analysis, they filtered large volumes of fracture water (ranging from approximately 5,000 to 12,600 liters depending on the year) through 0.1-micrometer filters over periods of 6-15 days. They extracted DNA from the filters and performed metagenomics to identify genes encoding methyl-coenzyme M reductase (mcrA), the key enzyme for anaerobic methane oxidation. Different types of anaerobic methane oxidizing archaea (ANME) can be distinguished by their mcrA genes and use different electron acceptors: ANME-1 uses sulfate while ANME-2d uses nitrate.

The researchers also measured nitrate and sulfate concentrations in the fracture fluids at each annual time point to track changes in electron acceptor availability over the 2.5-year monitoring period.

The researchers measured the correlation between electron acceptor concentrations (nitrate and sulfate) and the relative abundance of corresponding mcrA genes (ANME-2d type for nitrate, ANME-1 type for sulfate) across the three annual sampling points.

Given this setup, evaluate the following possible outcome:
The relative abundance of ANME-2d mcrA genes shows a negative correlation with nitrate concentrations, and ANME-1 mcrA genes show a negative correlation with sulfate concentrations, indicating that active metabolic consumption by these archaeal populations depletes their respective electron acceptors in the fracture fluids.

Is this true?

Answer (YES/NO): NO